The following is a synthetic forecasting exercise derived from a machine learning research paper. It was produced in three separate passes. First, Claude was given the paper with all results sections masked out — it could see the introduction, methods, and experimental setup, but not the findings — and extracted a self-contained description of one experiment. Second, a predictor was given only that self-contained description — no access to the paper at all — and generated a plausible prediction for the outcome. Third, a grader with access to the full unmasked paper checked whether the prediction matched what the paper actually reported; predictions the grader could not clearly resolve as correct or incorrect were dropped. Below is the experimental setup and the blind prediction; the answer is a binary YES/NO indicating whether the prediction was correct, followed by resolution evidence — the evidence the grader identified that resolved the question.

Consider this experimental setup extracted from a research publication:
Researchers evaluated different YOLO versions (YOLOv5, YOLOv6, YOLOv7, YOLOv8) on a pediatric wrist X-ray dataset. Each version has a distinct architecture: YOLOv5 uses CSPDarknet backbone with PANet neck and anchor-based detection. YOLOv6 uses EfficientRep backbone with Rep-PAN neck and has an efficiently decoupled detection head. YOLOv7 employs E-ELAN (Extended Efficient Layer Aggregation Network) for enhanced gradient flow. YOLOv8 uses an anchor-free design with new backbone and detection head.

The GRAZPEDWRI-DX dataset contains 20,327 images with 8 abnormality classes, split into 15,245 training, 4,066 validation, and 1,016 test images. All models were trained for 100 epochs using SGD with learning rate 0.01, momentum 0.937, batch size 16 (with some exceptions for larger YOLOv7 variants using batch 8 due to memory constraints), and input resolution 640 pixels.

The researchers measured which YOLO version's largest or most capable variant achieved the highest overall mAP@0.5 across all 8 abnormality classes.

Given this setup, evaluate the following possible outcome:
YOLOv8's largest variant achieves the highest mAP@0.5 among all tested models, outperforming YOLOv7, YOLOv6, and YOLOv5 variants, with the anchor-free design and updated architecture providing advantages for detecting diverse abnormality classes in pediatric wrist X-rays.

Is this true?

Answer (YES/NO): YES